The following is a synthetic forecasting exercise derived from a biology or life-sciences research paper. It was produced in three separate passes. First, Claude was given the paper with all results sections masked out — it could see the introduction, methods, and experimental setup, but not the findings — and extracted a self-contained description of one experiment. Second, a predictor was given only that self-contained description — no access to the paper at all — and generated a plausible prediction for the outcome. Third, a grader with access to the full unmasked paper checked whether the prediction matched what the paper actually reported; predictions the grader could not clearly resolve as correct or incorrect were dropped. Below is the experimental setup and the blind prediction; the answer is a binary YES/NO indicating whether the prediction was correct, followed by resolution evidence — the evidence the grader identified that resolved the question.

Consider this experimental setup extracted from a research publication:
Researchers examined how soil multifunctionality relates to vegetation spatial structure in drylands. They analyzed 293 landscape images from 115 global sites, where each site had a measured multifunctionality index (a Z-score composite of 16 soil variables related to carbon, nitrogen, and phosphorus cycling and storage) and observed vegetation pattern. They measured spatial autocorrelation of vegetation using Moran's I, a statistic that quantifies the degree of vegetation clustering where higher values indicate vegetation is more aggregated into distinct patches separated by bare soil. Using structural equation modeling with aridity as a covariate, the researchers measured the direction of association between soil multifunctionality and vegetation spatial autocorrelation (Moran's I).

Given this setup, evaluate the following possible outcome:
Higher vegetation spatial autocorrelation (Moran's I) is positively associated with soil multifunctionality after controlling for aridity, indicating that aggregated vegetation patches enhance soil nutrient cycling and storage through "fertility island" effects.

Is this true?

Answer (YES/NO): YES